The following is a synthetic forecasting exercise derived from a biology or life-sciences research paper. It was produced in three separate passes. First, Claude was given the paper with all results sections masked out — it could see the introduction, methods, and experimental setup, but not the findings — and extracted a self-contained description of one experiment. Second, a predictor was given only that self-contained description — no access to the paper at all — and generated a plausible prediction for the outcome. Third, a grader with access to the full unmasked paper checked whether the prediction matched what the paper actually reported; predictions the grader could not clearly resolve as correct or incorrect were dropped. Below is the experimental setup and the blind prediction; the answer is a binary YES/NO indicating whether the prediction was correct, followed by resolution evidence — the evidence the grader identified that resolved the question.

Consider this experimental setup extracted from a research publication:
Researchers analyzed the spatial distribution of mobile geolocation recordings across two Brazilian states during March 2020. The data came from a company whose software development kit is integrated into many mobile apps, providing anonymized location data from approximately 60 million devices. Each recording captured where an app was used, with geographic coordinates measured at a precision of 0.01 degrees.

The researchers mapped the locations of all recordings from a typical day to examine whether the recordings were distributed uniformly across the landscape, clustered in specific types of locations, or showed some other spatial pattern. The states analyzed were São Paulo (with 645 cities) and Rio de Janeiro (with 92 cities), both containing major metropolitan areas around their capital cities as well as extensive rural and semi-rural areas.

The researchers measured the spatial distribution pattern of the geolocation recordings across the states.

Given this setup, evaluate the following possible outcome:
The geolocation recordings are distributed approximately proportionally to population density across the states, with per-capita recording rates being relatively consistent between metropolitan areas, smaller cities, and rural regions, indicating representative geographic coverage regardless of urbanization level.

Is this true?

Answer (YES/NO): NO